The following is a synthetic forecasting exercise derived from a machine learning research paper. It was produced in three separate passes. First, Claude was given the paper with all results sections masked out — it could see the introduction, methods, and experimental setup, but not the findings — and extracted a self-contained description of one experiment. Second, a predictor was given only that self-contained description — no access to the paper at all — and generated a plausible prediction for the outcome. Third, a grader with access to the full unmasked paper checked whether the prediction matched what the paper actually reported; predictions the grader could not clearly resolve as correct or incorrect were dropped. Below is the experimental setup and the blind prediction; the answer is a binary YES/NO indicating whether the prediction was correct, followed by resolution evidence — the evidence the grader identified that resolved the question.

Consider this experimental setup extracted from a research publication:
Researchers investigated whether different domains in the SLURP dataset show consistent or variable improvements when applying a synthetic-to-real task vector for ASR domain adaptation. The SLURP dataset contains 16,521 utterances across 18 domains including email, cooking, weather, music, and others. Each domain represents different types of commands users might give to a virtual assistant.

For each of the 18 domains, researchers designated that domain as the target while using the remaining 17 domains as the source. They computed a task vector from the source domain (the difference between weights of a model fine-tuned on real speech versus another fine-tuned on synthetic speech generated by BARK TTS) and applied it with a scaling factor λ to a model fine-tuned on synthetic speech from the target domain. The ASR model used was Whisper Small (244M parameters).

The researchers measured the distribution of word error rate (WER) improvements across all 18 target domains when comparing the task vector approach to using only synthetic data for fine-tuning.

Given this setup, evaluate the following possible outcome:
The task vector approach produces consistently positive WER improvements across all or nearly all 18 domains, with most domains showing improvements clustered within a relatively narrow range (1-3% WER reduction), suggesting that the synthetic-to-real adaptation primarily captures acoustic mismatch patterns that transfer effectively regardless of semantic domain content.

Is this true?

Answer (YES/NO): NO